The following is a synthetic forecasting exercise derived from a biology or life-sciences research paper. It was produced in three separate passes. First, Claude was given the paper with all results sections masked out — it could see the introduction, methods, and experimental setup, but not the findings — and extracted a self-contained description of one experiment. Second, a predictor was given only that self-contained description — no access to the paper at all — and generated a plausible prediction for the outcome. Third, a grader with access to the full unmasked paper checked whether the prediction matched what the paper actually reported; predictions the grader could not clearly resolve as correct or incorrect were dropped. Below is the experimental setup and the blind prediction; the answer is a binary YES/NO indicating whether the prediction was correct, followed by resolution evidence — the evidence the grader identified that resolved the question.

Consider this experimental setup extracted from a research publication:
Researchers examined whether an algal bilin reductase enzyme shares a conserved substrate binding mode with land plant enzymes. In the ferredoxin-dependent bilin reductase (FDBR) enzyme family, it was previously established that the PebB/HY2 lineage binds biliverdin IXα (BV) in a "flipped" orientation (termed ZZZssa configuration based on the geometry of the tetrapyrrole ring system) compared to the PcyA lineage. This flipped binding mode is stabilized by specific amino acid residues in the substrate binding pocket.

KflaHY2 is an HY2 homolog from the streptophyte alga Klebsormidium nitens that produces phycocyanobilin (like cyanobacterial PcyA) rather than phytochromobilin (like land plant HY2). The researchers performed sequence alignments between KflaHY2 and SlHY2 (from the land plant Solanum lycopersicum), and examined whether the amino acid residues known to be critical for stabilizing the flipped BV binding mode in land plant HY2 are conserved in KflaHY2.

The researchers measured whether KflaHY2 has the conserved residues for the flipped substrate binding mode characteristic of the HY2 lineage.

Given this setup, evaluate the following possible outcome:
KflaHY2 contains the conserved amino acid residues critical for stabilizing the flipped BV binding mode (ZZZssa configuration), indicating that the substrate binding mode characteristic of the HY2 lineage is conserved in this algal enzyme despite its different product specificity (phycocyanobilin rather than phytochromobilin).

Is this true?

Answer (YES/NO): YES